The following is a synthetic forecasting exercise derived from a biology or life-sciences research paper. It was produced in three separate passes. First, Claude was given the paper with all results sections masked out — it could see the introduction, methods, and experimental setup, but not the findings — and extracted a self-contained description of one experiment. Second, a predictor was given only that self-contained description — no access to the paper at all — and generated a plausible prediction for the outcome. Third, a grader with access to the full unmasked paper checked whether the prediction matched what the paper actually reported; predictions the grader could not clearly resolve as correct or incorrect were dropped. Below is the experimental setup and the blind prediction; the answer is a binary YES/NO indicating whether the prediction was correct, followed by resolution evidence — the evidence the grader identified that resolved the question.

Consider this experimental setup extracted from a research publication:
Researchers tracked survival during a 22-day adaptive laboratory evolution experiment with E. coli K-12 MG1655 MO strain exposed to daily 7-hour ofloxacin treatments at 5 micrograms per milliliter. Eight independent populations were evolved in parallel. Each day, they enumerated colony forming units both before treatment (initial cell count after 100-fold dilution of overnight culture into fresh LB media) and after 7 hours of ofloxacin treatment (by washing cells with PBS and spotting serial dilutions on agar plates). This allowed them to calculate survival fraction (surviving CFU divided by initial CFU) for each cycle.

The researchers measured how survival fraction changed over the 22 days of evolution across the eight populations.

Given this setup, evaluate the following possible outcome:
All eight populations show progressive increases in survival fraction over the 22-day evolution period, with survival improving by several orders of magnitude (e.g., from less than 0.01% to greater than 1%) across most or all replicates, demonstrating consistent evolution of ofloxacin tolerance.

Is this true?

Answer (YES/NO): NO